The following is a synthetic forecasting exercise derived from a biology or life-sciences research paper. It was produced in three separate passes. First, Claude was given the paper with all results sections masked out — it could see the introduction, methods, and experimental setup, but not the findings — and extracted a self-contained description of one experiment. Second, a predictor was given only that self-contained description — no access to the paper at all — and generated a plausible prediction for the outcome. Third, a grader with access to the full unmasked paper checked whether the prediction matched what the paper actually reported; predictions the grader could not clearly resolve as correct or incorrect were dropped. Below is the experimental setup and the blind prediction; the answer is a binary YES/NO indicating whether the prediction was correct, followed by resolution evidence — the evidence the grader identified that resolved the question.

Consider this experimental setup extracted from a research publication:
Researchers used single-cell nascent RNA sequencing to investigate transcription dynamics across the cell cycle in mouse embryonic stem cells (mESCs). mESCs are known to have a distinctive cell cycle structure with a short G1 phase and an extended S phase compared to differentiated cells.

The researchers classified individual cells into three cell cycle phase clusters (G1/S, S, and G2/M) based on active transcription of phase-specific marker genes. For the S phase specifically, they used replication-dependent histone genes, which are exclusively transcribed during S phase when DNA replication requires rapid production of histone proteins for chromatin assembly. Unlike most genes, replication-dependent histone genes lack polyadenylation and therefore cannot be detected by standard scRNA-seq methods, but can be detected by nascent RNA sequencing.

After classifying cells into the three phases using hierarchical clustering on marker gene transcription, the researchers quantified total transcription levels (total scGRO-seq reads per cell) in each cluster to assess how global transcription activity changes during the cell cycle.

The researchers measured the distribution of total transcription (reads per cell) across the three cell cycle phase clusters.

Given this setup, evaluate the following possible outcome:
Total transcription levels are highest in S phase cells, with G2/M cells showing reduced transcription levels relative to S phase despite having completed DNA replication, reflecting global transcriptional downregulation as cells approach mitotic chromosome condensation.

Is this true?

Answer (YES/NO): NO